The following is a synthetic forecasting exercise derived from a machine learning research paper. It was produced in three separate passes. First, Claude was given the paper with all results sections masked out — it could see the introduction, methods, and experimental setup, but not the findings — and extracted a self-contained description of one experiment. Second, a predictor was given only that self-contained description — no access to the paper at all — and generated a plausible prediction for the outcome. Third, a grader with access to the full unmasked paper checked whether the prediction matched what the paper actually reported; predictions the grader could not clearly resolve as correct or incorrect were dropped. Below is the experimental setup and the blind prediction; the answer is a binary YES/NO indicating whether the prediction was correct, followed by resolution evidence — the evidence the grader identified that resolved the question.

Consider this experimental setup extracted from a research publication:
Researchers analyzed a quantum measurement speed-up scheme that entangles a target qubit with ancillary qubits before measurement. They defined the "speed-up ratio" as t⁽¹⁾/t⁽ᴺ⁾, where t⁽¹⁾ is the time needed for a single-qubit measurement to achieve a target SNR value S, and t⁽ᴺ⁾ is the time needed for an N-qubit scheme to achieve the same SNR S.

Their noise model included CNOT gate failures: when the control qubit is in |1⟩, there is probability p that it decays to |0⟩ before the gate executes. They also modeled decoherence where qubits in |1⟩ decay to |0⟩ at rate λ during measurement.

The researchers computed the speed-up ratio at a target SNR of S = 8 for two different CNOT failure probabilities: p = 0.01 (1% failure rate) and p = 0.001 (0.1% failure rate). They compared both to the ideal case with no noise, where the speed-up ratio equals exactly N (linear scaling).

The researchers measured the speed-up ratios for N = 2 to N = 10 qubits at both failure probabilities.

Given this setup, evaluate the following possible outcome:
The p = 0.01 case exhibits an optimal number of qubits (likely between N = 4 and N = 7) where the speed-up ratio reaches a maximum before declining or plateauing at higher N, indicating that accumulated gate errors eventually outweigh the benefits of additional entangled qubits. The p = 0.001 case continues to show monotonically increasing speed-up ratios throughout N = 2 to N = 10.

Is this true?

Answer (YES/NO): NO